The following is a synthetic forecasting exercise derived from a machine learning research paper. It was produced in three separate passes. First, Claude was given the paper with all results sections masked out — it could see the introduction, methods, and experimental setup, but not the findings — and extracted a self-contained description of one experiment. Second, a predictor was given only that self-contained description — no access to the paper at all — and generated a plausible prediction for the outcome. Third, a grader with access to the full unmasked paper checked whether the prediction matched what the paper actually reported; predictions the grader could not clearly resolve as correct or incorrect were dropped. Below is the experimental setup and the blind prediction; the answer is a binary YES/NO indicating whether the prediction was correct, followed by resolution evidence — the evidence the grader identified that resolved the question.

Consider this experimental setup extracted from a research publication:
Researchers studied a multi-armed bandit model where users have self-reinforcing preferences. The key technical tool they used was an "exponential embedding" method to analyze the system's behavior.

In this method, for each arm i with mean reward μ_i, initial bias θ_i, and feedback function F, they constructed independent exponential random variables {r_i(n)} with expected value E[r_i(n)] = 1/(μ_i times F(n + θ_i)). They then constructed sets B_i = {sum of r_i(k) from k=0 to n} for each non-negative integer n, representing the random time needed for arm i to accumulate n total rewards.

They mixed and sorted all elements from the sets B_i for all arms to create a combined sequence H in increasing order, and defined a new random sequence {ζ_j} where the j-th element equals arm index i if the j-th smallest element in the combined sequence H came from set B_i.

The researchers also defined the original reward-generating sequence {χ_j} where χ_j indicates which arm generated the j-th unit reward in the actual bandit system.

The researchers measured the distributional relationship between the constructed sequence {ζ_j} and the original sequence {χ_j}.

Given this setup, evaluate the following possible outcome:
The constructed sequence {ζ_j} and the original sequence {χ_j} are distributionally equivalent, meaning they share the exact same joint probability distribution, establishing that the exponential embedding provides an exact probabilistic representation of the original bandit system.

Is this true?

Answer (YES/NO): YES